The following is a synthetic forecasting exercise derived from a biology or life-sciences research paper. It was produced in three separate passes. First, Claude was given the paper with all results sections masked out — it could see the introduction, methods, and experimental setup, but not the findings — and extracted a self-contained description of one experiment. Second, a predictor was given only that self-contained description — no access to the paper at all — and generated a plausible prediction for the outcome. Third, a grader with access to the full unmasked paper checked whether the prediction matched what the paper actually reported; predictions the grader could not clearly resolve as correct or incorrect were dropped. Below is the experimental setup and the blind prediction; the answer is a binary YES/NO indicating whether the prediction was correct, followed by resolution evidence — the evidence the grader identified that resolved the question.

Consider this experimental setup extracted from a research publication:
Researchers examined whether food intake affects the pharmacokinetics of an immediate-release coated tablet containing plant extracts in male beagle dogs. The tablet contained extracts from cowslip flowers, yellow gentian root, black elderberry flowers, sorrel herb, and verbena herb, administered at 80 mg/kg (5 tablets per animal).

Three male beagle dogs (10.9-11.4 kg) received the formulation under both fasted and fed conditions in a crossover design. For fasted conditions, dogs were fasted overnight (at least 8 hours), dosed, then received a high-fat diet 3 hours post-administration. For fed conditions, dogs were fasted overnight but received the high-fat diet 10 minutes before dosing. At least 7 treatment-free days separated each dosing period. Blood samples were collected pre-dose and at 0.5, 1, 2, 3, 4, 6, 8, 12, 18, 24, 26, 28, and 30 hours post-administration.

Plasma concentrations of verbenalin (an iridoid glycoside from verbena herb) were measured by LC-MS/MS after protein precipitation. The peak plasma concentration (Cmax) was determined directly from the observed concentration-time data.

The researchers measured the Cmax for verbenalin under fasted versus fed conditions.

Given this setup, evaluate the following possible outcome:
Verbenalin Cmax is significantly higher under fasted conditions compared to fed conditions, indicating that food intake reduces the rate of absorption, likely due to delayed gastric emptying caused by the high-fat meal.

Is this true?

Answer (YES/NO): NO